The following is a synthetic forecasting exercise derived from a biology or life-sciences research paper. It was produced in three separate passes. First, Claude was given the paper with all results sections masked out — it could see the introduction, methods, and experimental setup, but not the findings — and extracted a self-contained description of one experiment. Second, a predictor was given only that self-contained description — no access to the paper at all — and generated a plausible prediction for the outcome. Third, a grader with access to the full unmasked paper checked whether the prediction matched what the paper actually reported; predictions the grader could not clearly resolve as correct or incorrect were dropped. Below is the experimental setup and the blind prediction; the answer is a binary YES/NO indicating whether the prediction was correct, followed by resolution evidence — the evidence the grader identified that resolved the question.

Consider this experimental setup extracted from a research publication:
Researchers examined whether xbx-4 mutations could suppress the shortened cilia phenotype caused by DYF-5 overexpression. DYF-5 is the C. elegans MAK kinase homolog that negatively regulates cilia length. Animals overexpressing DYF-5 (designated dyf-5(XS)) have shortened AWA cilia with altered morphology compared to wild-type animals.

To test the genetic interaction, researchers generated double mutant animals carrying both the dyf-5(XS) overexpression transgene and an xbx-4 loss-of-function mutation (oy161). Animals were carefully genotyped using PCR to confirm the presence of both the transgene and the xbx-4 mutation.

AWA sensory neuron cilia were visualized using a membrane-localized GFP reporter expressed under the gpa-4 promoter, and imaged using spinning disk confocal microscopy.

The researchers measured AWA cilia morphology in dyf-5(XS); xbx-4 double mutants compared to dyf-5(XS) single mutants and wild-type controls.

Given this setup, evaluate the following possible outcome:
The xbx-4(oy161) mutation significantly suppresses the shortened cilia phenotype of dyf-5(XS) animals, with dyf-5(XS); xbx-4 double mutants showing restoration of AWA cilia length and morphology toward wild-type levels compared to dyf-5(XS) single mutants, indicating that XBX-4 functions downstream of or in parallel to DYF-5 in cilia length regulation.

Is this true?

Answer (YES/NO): NO